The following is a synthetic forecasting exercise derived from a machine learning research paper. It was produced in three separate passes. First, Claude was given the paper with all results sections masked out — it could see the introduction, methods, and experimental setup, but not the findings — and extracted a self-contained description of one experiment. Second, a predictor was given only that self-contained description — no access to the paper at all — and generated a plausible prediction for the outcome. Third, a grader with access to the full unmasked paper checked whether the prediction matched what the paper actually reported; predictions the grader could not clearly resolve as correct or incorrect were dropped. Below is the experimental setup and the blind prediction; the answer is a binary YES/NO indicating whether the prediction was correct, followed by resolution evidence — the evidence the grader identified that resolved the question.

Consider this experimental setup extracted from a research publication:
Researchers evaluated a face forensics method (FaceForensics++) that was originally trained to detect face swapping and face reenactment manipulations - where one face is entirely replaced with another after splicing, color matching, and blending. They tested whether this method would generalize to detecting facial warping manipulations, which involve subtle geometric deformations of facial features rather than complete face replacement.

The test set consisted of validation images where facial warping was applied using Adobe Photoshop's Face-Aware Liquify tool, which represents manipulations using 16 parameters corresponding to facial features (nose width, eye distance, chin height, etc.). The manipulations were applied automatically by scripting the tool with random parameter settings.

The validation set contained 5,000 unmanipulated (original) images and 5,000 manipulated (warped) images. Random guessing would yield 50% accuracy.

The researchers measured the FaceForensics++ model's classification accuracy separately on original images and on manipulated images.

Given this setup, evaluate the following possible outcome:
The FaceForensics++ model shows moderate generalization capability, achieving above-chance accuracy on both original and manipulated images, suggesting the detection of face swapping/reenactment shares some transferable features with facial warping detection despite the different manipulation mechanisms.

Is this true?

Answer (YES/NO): NO